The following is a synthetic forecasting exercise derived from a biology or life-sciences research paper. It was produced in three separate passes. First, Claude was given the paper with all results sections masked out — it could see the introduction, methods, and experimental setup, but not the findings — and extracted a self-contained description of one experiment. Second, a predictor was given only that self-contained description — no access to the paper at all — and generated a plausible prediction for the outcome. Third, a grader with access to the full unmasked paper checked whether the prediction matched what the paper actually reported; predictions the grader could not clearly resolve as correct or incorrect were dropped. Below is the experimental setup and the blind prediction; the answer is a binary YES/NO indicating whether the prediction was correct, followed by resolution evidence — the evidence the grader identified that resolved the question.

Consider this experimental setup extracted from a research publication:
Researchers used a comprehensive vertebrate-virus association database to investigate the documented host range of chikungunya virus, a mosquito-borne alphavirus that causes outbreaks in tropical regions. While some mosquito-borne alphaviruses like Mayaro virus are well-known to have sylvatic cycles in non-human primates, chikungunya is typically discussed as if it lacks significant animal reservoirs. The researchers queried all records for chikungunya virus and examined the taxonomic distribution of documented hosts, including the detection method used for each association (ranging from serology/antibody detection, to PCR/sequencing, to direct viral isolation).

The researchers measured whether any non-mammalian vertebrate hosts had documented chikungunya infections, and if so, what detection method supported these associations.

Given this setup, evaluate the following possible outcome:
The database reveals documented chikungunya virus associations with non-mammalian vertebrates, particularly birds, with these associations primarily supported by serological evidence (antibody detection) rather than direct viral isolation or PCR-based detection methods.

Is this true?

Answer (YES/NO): NO